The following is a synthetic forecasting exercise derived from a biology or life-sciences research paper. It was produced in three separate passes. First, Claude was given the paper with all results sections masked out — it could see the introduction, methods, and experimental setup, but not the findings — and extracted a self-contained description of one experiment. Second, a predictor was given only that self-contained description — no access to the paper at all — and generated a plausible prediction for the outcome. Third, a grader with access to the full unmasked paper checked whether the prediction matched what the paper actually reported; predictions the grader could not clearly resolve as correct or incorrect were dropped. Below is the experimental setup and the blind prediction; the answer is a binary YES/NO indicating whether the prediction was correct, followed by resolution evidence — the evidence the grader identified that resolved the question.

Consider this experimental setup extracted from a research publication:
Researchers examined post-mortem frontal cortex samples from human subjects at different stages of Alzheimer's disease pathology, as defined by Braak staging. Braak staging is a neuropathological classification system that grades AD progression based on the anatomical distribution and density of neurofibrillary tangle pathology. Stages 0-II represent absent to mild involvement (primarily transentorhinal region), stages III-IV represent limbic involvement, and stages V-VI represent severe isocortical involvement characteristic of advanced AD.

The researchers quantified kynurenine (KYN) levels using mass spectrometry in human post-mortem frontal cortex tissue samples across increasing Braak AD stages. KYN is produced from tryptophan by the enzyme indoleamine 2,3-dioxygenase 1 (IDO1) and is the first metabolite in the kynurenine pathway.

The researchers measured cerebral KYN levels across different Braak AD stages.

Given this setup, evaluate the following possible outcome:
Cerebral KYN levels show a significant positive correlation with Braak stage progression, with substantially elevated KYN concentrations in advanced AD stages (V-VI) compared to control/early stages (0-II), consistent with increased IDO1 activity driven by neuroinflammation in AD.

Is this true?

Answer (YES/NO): NO